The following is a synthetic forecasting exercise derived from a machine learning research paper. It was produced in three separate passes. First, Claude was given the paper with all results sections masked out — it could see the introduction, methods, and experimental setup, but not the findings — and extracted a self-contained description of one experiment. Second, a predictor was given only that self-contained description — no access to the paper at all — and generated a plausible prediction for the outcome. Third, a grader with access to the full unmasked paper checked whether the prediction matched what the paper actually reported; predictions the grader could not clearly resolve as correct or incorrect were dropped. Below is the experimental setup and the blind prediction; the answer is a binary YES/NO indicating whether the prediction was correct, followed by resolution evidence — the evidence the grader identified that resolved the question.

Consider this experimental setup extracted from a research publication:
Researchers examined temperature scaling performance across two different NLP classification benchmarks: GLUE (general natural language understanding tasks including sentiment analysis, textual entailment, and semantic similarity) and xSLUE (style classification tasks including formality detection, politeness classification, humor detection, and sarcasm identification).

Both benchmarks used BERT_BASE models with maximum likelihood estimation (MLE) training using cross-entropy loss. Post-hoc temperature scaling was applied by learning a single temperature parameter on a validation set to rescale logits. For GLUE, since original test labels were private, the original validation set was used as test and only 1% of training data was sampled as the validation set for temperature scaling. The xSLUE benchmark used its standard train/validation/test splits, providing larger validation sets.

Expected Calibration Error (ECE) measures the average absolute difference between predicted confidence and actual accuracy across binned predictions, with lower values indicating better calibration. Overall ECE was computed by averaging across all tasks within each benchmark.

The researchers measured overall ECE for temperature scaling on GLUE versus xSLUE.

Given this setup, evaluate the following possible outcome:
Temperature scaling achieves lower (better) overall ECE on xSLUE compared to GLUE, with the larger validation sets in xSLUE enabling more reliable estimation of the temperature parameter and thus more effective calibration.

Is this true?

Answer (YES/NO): YES